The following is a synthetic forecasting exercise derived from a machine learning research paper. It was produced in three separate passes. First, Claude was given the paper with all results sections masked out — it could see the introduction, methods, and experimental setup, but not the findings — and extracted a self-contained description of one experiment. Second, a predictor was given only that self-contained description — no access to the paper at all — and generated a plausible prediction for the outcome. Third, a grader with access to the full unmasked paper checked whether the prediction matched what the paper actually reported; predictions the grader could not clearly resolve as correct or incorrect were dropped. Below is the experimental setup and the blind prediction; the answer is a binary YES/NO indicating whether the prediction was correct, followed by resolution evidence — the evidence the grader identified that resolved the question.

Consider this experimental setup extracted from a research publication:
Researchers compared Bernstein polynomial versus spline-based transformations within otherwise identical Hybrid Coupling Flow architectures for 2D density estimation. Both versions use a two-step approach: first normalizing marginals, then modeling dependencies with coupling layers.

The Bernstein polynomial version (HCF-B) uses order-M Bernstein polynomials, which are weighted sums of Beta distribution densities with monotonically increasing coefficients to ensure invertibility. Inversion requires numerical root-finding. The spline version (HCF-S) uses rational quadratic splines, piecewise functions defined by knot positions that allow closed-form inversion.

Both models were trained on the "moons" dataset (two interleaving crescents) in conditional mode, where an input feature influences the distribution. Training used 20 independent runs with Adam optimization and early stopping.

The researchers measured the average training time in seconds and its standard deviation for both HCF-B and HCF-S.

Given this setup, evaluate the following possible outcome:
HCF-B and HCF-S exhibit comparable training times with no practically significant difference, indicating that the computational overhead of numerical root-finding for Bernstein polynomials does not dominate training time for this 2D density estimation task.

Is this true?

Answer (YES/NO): NO